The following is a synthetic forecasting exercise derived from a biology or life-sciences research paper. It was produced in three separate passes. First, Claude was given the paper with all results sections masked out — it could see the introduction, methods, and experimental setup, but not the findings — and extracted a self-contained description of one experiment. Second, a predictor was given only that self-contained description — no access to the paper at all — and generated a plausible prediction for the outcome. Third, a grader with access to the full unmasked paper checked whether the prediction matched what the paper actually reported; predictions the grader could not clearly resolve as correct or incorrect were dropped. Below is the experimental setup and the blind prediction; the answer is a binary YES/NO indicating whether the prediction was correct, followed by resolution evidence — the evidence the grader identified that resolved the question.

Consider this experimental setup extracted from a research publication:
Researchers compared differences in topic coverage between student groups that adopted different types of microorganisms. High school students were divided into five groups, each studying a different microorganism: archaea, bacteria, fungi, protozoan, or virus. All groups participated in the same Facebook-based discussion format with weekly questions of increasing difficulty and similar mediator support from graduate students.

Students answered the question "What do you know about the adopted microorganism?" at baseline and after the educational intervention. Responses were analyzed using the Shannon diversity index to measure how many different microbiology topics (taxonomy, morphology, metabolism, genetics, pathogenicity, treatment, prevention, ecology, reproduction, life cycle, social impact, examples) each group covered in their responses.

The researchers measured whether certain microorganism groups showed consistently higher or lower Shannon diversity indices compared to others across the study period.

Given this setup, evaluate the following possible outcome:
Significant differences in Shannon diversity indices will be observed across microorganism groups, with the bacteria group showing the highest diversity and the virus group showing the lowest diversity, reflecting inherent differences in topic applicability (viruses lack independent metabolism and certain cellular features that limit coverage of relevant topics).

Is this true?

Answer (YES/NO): NO